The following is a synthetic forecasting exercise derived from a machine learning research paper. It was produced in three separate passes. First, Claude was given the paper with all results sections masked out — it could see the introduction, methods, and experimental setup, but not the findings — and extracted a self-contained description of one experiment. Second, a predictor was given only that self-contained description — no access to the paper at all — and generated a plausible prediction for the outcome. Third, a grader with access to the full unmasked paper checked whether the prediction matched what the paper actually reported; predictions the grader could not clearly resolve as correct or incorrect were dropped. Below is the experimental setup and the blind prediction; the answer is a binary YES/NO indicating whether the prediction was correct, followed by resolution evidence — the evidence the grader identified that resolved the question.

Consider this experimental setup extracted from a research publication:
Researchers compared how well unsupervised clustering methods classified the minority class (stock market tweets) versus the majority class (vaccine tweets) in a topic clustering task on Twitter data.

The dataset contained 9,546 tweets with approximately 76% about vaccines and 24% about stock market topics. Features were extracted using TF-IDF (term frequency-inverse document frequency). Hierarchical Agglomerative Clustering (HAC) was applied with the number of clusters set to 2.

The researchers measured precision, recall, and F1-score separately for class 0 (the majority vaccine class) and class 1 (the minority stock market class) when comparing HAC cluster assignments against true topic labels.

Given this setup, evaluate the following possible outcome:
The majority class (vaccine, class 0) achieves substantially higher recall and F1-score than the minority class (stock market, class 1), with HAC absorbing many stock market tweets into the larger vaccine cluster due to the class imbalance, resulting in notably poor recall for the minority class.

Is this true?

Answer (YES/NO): YES